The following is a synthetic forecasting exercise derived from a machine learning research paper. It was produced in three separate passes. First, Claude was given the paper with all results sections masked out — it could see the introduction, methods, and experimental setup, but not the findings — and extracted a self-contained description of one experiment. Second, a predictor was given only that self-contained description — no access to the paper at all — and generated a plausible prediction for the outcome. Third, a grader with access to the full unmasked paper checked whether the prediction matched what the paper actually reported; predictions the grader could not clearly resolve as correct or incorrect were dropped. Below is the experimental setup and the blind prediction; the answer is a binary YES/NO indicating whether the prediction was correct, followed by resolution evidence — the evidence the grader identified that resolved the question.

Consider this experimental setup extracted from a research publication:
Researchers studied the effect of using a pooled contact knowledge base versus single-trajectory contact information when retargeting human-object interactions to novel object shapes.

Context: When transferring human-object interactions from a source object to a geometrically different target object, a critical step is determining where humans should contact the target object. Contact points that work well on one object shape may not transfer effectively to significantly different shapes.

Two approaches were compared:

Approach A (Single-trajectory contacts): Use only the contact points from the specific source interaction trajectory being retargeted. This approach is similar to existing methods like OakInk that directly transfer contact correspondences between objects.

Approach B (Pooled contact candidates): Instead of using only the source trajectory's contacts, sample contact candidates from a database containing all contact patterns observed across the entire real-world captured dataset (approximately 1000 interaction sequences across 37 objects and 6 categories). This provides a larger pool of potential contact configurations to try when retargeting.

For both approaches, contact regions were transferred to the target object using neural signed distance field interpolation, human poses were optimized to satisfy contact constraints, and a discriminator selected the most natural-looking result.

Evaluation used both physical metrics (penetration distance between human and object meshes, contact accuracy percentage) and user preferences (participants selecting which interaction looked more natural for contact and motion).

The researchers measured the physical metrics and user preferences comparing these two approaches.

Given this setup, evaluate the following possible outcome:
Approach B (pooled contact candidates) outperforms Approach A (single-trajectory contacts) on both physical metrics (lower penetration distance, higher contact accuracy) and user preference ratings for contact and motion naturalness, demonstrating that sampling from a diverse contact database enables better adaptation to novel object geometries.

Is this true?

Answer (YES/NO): YES